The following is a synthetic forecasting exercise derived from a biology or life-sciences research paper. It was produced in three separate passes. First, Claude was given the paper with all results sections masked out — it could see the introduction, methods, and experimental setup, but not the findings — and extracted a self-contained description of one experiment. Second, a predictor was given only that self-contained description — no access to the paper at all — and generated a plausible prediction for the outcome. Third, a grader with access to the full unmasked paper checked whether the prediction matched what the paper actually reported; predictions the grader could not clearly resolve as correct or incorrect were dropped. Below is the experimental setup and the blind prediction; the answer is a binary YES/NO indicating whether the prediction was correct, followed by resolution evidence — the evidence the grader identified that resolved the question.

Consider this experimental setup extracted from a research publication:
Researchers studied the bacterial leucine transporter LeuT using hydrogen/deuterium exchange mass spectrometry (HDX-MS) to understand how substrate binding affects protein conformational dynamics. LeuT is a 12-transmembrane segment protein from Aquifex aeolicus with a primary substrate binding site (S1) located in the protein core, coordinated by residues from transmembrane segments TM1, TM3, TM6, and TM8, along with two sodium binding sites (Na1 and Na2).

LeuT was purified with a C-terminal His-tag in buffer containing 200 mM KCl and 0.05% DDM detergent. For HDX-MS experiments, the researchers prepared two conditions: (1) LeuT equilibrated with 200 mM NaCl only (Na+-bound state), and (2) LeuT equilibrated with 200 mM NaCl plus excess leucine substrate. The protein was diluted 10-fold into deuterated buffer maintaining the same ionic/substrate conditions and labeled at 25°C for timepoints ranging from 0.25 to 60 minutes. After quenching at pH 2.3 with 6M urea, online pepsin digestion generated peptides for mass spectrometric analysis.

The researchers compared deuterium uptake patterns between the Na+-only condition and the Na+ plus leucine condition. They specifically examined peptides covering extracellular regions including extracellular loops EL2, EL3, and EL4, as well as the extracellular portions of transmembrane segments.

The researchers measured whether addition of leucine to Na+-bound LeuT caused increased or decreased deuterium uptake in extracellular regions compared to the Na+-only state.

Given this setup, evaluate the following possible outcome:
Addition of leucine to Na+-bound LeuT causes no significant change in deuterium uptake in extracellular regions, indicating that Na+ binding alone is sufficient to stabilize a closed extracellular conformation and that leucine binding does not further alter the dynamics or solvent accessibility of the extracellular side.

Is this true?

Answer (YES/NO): NO